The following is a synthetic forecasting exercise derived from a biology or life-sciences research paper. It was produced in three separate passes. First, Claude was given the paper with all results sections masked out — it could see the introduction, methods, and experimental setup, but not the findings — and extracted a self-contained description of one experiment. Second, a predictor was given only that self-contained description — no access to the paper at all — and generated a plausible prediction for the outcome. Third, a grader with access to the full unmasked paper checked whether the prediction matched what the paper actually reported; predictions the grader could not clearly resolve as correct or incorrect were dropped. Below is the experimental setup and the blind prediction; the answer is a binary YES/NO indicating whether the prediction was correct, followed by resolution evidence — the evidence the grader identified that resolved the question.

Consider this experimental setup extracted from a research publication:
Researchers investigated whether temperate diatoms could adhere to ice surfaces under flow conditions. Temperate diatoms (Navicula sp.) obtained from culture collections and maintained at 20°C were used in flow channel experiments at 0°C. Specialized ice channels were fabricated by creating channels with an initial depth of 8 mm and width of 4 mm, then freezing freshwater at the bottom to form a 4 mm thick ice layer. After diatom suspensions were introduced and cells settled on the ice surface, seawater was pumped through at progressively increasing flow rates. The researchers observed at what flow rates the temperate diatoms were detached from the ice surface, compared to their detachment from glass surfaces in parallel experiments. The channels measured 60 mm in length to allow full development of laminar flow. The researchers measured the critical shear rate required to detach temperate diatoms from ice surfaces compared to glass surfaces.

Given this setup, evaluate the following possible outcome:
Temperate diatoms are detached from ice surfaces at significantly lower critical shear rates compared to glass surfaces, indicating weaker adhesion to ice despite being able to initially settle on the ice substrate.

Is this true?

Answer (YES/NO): YES